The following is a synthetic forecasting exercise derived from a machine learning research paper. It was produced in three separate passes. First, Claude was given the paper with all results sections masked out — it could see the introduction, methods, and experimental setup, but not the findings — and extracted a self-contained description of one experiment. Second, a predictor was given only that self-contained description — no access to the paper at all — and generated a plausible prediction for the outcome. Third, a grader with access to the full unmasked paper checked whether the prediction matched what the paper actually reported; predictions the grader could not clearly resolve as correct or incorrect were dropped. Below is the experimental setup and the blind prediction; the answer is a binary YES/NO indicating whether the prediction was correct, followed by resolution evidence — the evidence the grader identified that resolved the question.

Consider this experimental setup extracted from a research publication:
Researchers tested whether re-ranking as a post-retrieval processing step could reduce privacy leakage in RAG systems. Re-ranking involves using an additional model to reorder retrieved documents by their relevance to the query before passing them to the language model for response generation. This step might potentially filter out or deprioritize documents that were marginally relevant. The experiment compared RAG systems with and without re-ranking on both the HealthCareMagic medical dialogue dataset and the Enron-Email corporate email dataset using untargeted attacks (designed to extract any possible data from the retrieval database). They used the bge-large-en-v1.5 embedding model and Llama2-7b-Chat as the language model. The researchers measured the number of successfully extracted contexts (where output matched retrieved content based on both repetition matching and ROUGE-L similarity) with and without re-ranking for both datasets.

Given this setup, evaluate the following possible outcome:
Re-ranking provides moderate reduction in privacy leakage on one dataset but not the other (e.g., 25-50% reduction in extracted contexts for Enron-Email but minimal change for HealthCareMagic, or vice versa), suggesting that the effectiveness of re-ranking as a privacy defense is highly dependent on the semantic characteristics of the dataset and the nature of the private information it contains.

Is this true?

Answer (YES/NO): NO